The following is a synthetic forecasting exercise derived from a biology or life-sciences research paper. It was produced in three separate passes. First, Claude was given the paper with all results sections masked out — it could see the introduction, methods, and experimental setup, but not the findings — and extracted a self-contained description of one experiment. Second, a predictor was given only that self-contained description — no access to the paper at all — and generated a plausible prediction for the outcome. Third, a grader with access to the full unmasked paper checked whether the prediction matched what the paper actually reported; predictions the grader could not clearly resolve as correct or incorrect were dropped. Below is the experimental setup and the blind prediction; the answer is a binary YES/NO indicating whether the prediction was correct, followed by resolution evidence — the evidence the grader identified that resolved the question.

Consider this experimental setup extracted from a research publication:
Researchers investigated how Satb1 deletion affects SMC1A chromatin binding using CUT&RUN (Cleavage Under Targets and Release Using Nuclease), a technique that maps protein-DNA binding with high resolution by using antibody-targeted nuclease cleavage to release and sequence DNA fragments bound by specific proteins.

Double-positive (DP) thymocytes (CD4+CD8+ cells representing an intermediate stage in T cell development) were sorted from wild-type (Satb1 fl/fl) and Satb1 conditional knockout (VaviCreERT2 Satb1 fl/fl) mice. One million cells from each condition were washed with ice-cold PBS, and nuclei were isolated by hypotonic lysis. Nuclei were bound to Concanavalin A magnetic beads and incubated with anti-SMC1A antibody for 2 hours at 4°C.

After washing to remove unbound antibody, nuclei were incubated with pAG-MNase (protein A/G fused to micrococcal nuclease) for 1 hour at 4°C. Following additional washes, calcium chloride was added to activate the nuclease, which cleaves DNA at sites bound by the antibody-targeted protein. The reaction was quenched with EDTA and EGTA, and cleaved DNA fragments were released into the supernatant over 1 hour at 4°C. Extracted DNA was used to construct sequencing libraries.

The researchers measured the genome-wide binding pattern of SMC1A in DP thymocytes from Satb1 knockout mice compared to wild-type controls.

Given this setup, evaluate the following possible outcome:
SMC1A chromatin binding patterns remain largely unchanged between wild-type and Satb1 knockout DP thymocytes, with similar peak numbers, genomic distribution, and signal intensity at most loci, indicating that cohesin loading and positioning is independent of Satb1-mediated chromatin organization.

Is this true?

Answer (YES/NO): NO